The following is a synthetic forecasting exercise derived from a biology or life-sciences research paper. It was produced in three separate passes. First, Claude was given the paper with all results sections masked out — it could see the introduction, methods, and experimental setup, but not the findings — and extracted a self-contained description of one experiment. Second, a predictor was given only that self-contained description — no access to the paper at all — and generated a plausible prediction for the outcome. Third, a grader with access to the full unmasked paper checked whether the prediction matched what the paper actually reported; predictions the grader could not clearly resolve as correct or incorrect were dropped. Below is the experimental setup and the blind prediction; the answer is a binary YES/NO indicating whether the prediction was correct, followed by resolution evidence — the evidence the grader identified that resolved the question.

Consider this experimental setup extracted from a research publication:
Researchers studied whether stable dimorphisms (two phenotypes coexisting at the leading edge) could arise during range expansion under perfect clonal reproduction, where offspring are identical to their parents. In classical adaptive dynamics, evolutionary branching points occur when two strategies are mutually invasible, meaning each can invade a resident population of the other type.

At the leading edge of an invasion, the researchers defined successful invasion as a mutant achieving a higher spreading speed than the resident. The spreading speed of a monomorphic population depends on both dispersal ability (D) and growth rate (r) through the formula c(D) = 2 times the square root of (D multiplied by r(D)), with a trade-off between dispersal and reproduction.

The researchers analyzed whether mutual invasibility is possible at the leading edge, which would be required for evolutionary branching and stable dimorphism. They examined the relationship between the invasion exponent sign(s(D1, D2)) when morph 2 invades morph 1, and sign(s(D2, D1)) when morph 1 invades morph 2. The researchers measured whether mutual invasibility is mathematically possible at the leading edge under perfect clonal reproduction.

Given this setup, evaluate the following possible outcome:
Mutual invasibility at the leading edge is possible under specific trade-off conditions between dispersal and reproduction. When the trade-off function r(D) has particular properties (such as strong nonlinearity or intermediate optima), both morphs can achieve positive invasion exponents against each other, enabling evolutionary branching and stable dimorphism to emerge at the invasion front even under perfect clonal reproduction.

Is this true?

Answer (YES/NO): NO